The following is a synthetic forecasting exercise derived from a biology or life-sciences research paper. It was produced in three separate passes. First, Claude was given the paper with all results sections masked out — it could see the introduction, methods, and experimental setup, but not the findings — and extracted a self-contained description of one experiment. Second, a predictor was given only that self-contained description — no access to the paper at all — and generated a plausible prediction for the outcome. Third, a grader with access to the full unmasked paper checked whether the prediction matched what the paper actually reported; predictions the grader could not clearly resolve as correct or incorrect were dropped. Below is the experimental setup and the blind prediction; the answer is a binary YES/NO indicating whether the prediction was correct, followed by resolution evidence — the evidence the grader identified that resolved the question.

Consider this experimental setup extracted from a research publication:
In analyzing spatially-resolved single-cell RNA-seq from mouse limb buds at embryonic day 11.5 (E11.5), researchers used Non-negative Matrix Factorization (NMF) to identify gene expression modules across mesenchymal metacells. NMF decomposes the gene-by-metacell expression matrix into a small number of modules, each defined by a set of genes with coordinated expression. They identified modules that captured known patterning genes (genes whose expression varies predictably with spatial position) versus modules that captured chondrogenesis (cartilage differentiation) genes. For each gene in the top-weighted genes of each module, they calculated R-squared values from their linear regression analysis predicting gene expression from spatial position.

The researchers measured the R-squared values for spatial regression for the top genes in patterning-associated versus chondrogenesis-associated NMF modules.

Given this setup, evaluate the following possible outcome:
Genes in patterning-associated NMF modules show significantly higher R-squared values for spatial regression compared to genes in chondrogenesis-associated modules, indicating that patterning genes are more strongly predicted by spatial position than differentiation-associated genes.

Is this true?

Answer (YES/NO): YES